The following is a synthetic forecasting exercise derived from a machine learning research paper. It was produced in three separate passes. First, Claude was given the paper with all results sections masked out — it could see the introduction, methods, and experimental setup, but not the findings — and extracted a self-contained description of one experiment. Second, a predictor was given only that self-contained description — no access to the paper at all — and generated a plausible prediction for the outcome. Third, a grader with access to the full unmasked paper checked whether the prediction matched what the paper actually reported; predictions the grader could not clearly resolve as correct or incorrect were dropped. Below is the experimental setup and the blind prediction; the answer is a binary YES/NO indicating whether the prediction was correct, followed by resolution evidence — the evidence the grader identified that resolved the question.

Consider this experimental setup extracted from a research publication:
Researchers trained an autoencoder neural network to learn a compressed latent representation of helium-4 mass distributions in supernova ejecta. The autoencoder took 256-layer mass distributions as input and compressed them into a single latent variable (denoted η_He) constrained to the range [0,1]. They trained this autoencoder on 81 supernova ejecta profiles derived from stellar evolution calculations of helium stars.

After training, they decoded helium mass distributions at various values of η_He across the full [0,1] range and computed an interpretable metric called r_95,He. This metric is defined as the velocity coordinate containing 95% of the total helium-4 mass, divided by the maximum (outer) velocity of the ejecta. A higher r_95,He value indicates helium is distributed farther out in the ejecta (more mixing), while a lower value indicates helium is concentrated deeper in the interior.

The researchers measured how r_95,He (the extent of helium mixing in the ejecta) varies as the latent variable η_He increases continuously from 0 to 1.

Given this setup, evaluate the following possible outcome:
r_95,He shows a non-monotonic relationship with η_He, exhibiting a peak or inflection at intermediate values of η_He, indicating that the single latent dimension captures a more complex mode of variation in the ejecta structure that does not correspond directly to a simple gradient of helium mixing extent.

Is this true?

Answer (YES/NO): NO